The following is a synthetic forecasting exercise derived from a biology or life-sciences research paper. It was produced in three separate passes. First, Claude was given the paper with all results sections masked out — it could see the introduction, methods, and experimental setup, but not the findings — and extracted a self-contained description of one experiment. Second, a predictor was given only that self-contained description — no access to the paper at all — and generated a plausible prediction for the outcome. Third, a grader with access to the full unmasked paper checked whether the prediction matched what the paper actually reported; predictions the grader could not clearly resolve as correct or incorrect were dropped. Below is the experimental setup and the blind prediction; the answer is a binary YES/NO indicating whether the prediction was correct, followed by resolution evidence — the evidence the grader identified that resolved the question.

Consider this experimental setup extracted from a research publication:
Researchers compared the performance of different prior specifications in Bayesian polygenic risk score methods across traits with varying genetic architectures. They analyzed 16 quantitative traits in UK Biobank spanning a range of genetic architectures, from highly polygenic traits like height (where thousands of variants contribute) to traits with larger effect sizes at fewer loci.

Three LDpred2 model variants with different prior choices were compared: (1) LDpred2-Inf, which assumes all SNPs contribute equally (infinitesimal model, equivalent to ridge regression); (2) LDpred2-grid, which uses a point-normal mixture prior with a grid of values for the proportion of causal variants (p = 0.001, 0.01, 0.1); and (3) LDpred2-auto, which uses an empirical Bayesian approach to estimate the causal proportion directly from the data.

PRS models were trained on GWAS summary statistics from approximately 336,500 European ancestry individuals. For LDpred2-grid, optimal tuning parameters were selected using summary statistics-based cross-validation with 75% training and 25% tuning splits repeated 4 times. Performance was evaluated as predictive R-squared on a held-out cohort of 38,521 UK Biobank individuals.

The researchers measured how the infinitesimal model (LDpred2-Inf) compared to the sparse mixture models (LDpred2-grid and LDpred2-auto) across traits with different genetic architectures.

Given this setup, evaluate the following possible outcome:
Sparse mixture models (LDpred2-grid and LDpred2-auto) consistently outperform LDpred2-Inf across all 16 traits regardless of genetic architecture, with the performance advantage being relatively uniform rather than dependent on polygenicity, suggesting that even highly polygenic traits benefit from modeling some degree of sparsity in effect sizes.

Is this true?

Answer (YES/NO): NO